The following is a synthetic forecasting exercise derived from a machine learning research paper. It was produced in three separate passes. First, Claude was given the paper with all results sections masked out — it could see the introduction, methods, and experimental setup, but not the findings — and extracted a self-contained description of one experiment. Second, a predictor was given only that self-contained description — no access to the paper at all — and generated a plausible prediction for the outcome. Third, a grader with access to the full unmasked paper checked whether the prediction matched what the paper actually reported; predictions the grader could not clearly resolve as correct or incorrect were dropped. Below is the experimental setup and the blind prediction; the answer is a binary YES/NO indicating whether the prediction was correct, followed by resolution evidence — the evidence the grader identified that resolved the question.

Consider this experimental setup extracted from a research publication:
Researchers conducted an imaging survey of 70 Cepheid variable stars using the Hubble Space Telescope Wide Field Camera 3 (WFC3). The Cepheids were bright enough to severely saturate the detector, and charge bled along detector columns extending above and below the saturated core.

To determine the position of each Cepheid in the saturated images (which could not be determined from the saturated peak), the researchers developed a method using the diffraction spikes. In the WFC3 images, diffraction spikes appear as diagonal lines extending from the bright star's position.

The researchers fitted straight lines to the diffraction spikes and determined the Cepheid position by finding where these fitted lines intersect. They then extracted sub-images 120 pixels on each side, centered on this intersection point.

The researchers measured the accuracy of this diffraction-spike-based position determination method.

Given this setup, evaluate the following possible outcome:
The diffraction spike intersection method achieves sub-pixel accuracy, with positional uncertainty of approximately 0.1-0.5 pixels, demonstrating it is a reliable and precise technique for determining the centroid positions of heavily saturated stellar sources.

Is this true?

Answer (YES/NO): NO